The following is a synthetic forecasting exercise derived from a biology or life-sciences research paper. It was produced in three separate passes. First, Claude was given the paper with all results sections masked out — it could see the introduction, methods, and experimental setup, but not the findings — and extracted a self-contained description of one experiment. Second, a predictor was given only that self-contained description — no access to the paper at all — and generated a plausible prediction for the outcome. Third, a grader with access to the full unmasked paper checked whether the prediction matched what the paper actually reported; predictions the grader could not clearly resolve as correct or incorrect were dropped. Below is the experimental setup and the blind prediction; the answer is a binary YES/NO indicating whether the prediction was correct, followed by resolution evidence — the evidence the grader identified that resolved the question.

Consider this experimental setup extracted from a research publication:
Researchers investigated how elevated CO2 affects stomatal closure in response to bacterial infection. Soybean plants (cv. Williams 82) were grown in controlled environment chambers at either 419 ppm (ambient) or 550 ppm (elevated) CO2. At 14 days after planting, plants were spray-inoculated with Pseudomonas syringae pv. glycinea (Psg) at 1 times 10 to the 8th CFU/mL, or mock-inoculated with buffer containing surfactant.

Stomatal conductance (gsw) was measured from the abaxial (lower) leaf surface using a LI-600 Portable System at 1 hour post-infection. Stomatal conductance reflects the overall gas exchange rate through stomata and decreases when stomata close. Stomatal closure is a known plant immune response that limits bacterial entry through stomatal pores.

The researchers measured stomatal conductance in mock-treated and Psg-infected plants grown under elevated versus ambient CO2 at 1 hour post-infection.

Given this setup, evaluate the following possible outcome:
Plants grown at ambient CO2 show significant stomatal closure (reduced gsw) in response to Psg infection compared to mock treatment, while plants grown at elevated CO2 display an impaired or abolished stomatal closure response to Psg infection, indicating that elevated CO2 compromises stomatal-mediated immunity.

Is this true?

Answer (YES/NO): NO